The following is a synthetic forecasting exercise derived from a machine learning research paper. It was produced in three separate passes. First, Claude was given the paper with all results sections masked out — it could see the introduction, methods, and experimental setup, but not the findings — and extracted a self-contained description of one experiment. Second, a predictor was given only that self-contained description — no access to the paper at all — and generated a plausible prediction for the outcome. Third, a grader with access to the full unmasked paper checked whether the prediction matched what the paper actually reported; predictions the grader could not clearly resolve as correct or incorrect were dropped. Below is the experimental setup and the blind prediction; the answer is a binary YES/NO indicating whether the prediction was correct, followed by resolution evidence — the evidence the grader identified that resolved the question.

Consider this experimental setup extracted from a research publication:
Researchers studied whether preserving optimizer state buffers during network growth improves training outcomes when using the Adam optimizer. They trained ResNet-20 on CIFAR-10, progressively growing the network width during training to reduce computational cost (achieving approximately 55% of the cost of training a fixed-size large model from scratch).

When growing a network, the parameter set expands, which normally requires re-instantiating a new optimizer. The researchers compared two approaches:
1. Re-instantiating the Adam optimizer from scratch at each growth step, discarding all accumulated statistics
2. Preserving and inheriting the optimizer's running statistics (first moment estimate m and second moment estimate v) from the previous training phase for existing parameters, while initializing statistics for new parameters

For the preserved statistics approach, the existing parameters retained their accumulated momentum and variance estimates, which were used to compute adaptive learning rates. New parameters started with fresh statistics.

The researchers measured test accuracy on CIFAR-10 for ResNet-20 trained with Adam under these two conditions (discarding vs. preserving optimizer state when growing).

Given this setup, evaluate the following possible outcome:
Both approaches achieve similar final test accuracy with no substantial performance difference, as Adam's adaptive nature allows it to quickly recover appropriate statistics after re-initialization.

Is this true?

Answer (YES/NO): NO